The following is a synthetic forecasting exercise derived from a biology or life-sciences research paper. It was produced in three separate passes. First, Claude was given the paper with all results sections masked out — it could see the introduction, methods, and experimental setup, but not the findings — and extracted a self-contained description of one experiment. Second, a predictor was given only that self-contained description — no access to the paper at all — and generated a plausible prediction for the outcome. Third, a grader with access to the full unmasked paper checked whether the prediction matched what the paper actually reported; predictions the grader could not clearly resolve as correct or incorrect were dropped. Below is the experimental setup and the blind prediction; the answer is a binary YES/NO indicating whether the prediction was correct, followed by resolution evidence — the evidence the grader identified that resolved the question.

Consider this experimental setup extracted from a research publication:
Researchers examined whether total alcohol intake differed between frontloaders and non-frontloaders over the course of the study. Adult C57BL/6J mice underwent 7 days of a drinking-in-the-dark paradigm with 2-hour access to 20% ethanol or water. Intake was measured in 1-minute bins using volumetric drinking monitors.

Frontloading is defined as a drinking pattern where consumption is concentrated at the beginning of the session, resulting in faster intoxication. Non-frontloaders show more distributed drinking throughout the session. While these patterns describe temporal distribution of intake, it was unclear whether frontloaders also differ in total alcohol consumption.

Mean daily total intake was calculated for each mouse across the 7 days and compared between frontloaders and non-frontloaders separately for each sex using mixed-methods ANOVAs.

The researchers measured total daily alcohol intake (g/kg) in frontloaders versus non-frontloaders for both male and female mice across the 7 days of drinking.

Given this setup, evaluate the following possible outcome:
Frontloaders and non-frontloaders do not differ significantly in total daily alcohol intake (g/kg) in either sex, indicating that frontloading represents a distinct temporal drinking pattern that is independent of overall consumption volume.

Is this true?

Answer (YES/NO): YES